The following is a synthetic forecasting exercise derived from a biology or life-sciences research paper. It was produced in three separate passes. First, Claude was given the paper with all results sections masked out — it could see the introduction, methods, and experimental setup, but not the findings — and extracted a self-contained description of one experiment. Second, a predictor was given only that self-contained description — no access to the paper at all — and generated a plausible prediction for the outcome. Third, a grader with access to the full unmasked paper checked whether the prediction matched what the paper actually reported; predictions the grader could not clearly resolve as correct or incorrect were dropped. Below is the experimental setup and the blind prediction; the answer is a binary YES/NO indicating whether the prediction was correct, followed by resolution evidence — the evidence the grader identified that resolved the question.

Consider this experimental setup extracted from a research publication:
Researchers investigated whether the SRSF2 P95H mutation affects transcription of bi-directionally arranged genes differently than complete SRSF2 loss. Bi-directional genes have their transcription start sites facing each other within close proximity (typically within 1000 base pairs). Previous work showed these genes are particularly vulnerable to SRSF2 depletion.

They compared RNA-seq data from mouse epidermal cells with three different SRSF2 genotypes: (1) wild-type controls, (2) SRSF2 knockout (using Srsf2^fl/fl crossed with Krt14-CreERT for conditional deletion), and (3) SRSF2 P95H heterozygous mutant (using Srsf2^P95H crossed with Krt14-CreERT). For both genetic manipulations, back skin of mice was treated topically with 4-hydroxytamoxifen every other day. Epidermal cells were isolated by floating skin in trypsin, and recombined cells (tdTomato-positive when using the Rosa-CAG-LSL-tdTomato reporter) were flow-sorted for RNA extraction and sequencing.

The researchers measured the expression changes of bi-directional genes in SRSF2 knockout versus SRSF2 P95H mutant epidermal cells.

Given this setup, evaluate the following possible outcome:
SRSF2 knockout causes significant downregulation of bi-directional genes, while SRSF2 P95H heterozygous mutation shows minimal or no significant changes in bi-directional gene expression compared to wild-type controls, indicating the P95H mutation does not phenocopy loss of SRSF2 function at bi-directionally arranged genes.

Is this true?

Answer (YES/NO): NO